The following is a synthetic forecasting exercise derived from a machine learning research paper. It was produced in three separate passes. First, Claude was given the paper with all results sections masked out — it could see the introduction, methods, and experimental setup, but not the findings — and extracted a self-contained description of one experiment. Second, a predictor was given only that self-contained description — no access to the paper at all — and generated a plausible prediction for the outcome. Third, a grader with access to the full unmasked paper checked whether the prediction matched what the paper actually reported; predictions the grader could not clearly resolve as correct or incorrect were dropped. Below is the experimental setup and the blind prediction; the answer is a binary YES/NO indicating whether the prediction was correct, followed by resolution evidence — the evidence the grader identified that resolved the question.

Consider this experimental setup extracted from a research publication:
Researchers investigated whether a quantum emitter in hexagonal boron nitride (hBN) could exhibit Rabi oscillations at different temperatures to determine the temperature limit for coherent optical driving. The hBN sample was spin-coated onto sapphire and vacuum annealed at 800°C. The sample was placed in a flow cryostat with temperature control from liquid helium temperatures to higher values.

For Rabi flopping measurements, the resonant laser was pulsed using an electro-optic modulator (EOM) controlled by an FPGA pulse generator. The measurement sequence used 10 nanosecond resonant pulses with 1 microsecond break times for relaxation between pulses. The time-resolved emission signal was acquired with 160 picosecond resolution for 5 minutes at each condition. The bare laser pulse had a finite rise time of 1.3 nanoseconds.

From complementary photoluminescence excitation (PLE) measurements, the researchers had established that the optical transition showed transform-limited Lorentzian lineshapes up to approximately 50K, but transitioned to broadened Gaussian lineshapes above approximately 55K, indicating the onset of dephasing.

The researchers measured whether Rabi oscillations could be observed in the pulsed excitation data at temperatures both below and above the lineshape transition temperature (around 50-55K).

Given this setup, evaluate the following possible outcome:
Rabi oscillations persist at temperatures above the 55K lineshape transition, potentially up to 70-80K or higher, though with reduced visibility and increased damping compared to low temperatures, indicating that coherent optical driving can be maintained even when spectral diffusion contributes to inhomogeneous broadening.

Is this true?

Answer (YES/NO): NO